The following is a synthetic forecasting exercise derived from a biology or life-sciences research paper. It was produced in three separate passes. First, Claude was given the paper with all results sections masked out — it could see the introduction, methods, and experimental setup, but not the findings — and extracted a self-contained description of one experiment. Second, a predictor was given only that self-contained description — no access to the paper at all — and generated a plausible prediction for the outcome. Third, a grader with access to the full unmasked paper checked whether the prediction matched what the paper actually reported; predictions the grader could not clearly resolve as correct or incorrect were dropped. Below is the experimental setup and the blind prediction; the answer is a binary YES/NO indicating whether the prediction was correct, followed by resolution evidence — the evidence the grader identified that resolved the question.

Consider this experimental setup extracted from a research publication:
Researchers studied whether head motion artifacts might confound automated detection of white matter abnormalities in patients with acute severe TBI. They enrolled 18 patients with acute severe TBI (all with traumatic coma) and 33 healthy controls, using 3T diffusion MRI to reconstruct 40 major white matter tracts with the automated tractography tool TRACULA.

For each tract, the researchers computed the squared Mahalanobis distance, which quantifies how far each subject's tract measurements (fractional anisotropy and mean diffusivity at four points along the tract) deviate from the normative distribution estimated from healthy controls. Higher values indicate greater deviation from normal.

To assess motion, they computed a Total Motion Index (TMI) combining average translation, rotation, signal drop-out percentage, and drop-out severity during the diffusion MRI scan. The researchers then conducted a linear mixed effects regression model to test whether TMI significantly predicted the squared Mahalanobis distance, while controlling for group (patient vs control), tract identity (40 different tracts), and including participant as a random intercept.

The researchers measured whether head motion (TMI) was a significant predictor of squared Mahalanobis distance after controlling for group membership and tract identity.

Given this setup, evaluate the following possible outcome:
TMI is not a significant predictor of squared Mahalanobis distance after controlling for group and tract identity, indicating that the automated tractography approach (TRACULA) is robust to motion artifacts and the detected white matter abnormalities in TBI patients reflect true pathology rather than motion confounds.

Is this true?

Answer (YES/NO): YES